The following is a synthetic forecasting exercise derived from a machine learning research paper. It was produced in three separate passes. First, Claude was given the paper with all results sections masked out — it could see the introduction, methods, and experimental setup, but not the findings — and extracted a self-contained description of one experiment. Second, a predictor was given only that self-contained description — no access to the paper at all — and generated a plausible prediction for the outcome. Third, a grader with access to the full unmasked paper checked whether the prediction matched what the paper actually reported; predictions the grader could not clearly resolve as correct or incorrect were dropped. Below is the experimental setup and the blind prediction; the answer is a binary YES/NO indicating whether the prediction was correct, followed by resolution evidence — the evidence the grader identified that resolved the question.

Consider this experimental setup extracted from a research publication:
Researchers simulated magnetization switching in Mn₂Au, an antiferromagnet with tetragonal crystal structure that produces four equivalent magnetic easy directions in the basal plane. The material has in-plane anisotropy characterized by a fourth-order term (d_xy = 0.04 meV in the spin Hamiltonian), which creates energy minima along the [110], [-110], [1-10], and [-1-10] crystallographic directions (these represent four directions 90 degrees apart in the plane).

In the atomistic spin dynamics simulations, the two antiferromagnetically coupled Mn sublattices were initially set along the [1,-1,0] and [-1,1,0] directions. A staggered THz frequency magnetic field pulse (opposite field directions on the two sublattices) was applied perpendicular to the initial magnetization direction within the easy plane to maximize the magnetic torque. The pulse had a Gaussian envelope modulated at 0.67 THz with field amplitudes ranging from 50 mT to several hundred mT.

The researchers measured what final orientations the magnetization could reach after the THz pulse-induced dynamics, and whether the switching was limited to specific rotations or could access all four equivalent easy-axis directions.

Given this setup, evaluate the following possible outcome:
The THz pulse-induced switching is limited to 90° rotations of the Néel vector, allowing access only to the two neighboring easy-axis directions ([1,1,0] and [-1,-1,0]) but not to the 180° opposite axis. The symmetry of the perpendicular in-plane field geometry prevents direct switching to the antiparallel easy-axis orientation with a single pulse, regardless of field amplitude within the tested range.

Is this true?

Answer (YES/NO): NO